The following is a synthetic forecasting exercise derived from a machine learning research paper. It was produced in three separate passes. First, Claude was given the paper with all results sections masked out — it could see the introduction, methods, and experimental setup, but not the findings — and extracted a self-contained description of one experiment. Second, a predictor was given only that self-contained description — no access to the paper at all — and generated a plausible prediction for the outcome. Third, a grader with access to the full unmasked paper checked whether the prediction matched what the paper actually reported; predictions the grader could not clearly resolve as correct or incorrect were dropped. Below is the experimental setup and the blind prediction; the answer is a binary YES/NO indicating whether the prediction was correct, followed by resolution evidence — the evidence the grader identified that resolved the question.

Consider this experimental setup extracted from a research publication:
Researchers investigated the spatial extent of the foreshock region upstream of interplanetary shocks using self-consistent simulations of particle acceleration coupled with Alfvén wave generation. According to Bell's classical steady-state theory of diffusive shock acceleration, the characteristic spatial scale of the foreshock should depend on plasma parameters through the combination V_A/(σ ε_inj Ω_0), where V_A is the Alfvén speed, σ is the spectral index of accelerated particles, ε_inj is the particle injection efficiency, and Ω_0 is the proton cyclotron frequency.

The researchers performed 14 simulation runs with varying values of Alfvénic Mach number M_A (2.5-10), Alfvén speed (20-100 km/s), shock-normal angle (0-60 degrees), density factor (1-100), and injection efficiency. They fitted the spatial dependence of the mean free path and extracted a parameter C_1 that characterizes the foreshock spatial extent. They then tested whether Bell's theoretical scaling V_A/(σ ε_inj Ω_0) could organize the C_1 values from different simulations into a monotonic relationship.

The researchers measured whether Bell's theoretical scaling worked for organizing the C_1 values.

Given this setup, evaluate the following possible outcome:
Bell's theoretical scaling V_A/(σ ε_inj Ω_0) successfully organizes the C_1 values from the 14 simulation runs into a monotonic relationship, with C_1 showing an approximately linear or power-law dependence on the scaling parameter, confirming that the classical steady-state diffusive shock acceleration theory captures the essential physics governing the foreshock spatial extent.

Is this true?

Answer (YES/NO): NO